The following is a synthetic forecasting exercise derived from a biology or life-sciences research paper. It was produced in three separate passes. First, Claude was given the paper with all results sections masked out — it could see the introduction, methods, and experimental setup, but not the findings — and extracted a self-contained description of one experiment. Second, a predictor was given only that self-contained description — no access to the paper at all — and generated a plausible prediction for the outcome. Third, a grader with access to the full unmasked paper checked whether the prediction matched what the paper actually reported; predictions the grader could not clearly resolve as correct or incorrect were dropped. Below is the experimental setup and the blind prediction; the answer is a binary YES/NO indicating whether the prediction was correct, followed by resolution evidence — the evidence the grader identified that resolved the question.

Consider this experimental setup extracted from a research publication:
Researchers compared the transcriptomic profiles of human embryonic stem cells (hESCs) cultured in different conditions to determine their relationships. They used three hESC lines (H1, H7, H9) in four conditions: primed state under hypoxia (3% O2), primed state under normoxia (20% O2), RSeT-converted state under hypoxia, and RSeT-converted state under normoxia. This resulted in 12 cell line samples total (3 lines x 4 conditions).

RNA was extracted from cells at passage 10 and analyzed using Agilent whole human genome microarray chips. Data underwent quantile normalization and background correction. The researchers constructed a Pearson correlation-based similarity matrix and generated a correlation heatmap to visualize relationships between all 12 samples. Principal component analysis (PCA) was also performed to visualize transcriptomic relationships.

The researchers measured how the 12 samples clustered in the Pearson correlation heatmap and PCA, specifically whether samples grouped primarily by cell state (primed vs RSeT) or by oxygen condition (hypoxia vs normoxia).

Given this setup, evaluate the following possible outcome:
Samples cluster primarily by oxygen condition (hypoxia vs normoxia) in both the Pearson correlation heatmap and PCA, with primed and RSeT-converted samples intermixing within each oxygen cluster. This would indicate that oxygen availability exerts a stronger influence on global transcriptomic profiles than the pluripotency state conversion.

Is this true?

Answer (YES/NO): NO